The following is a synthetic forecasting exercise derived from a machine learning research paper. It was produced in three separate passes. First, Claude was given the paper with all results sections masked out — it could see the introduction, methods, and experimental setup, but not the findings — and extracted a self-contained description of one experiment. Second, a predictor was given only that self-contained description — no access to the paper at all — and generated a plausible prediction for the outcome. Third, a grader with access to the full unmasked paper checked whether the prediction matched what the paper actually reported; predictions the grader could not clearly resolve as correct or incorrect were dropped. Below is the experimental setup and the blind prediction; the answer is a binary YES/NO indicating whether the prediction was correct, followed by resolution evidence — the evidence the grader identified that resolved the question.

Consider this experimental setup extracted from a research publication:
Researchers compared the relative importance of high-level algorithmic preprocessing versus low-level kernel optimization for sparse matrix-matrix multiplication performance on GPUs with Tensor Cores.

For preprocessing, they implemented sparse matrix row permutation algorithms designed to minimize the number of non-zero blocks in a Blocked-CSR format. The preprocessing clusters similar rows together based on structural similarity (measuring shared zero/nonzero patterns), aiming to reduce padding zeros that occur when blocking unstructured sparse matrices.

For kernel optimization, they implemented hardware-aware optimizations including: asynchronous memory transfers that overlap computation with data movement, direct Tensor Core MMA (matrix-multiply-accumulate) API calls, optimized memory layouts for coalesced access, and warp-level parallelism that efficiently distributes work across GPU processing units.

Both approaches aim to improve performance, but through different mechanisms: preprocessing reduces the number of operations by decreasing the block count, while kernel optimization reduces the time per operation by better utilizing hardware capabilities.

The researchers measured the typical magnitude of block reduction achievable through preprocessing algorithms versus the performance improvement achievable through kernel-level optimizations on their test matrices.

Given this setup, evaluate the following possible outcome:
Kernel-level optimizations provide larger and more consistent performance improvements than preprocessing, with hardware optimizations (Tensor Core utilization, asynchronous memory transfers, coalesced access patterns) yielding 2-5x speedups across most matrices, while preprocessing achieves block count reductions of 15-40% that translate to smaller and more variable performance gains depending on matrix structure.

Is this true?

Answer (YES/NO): NO